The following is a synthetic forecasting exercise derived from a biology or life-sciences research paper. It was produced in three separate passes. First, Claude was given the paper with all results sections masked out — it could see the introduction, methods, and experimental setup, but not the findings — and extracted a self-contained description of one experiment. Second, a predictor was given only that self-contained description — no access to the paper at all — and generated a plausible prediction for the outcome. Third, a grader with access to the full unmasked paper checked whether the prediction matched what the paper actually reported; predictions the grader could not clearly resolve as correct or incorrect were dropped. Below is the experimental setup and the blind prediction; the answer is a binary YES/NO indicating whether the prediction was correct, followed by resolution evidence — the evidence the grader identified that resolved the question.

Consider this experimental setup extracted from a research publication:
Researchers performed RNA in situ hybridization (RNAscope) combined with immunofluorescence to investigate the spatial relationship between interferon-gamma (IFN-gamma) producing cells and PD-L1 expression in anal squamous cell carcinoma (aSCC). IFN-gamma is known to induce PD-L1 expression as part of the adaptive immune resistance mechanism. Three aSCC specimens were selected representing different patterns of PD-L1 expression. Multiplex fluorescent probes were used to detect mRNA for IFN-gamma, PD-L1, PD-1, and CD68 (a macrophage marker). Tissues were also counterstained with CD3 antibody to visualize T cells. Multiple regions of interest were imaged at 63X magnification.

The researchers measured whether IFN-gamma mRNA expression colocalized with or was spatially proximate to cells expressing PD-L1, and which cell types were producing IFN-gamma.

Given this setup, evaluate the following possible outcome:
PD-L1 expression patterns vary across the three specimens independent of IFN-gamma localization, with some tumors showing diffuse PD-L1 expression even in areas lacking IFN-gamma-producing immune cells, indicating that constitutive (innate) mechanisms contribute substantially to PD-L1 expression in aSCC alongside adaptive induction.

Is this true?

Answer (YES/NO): NO